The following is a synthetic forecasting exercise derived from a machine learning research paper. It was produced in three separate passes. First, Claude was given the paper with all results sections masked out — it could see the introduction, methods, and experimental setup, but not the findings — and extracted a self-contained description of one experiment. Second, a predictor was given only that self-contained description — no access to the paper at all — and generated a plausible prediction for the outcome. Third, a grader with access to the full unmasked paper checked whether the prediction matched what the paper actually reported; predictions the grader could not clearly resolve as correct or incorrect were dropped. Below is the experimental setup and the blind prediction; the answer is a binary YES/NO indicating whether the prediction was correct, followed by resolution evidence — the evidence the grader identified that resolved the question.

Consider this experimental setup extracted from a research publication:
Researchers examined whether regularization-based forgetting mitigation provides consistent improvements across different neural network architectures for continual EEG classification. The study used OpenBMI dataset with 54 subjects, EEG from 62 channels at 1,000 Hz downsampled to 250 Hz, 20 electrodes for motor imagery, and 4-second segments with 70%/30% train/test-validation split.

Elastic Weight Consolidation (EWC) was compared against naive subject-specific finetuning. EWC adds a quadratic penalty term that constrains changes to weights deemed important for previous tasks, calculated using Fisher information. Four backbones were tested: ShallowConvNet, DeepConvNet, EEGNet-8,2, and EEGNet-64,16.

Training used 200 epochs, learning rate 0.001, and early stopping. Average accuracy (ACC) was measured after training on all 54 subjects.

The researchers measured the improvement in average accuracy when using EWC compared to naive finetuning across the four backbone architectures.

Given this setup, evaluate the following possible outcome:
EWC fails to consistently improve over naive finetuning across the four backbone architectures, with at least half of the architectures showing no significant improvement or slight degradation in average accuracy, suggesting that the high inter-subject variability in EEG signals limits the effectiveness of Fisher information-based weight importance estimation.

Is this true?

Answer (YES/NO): NO